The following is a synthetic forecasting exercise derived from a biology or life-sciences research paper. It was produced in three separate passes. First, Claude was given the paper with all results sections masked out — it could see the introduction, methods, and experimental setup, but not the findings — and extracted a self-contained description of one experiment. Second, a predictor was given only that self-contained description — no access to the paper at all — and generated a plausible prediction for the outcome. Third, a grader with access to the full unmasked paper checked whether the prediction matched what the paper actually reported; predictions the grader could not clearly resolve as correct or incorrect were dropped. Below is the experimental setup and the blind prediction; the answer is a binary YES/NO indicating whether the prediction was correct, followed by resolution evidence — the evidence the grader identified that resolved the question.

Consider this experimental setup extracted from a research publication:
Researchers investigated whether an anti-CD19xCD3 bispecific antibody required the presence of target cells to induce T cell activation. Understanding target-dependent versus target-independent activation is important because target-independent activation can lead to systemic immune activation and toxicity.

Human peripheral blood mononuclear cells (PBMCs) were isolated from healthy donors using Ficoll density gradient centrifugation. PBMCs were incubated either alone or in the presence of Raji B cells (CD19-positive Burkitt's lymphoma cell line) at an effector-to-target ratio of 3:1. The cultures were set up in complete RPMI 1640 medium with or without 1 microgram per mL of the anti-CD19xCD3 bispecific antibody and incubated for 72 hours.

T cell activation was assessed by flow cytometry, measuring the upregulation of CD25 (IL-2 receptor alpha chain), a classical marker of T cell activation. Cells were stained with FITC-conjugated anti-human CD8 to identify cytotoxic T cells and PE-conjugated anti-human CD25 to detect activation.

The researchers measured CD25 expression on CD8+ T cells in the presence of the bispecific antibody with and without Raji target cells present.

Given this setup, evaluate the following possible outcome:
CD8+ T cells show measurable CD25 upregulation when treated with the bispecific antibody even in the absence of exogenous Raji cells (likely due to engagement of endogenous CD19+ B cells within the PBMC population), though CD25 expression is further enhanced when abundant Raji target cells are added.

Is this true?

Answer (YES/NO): NO